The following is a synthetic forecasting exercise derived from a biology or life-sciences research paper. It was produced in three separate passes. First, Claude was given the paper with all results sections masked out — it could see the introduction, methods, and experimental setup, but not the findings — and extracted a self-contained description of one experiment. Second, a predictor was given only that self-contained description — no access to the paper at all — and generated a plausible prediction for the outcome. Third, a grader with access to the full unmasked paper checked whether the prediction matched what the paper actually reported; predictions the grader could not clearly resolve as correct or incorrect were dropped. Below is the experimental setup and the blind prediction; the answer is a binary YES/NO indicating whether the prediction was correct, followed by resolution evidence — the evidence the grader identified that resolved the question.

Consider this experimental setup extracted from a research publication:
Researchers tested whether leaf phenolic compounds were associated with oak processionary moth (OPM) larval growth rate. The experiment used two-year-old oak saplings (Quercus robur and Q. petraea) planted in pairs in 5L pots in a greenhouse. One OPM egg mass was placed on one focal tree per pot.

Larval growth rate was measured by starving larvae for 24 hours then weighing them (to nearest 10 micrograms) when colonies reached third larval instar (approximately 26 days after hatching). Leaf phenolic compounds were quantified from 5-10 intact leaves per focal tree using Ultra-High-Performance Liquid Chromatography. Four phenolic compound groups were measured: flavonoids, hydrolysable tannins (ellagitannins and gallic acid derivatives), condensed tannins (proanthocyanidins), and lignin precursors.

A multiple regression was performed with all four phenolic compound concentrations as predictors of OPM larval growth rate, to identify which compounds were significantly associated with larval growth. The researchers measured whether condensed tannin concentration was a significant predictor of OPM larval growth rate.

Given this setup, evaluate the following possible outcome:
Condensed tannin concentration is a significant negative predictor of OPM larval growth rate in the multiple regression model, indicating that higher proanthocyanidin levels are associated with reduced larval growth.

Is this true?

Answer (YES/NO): NO